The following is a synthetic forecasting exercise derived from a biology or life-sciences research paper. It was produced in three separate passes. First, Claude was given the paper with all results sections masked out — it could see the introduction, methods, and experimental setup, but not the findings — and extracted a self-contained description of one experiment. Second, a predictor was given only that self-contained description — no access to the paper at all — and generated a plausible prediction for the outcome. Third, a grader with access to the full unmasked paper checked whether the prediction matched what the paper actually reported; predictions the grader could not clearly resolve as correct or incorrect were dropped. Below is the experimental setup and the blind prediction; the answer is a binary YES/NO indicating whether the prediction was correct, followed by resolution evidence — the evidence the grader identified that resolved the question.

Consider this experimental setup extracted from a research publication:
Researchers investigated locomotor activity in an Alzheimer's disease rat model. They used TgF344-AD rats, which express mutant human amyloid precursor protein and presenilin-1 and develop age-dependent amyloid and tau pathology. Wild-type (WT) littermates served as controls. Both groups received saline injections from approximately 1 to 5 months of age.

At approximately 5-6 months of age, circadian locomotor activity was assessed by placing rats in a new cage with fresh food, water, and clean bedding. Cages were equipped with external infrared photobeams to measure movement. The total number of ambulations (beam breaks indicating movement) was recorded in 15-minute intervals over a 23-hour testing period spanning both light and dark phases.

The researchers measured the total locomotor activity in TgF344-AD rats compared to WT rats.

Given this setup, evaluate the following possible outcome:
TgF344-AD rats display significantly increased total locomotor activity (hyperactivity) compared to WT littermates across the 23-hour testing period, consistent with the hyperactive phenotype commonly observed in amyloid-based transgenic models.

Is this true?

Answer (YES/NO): YES